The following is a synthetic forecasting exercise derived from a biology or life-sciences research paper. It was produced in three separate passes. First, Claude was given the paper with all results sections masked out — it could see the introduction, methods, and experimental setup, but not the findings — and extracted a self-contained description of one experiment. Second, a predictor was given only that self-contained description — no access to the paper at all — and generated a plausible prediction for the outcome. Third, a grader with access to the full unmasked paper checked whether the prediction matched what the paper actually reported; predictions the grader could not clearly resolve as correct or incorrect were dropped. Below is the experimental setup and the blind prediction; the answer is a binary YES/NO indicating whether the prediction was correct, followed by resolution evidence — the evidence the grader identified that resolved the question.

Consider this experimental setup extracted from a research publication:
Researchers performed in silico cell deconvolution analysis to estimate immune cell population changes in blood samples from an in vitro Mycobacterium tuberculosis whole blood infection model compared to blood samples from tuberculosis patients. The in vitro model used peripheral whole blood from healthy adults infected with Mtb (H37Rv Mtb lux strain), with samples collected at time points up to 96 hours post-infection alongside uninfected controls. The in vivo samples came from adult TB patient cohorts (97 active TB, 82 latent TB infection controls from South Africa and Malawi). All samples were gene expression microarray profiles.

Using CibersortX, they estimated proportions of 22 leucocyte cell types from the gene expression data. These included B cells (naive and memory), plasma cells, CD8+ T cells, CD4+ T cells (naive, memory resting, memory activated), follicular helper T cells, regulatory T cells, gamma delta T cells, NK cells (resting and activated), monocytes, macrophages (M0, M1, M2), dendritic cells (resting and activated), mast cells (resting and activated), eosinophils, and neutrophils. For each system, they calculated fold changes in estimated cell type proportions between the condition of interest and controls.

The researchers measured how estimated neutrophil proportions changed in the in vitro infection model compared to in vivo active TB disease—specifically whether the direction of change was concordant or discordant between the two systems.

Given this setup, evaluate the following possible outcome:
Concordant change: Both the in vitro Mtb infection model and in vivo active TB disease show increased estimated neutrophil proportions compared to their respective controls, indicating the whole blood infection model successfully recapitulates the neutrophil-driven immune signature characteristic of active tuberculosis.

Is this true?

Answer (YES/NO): NO